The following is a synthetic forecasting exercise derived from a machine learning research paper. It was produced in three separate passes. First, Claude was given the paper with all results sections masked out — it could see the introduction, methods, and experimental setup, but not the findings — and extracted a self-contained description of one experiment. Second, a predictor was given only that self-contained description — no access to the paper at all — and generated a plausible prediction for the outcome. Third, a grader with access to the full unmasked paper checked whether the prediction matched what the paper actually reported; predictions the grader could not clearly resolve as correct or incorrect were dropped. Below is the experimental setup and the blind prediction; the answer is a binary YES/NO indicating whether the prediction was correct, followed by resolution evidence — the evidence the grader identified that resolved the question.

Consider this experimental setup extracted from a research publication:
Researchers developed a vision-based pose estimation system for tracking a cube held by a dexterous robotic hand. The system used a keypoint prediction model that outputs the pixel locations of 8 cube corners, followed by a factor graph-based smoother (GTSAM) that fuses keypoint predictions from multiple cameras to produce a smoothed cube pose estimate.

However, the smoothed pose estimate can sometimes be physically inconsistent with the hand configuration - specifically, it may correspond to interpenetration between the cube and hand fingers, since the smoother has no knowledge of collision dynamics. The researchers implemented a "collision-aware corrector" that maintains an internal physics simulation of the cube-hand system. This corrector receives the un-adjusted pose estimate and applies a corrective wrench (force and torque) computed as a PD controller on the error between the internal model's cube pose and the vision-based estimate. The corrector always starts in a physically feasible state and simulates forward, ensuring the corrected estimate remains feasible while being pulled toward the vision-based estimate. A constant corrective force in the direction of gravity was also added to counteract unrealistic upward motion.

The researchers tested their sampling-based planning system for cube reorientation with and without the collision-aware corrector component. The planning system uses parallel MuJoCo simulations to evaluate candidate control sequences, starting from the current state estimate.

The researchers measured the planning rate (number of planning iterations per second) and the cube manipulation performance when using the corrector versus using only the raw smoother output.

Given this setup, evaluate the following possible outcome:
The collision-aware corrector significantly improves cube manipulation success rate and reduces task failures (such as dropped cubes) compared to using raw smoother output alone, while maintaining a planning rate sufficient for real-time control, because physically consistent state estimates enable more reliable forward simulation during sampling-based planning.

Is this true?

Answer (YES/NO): YES